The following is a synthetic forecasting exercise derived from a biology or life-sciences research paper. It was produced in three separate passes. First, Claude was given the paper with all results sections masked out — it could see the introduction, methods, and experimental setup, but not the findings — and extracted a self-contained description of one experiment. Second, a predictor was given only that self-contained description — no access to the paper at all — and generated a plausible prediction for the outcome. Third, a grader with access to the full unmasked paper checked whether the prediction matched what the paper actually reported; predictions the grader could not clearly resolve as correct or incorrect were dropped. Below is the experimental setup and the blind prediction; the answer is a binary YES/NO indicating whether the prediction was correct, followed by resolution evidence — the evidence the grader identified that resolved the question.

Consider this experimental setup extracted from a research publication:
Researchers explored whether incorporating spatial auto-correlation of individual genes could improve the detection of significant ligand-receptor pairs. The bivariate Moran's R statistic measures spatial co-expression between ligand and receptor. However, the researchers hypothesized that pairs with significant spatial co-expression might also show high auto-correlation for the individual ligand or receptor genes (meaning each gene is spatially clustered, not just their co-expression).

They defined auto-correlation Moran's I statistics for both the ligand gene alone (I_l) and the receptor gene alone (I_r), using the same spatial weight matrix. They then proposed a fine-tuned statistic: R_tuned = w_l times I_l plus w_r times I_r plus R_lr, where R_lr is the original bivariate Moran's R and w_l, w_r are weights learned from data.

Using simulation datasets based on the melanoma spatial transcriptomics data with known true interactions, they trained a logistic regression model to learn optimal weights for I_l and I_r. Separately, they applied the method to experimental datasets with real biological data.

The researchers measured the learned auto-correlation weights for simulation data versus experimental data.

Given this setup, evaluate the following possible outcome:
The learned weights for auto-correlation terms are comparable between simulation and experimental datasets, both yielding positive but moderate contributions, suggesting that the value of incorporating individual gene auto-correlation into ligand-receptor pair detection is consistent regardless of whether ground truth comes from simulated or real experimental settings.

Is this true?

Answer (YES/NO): NO